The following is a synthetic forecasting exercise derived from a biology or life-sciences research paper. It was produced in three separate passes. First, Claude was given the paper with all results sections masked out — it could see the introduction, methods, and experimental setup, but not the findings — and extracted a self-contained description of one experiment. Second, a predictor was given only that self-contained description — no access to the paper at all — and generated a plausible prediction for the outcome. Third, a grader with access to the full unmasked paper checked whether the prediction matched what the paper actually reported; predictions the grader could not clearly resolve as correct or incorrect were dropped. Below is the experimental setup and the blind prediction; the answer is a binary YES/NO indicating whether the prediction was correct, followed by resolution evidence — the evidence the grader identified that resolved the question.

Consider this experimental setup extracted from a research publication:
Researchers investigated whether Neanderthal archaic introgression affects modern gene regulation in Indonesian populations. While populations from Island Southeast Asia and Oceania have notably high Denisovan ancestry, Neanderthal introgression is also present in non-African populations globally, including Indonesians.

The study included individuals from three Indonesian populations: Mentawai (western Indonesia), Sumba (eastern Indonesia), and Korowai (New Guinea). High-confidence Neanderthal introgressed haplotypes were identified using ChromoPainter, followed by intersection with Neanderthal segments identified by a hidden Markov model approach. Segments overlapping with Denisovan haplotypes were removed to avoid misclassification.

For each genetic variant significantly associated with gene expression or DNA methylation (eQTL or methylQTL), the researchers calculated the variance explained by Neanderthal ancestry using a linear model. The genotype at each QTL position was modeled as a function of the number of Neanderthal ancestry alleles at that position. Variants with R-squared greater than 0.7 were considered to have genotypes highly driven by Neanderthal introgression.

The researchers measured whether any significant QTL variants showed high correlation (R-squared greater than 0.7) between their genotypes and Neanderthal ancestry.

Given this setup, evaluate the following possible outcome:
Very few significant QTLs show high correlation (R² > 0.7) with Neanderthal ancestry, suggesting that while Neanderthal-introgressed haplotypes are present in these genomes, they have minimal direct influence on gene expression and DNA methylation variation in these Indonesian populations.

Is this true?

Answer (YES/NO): NO